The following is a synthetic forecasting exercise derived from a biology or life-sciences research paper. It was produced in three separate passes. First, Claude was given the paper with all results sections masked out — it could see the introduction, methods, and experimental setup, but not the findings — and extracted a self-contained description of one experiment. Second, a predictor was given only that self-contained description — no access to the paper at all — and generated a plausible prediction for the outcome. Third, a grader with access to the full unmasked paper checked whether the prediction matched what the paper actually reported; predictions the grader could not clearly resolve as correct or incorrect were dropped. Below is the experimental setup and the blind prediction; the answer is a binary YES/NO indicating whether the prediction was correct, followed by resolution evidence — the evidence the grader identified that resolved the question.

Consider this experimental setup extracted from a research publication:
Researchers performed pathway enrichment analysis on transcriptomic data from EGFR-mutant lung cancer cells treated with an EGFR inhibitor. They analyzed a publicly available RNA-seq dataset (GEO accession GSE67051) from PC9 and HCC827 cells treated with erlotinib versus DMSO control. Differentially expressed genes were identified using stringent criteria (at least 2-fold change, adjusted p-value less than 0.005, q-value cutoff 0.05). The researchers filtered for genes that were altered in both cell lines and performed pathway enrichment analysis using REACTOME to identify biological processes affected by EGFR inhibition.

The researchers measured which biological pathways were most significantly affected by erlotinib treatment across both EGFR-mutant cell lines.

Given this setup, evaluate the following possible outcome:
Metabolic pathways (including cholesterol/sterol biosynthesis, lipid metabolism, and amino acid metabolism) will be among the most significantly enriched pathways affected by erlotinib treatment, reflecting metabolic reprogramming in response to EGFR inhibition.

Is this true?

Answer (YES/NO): NO